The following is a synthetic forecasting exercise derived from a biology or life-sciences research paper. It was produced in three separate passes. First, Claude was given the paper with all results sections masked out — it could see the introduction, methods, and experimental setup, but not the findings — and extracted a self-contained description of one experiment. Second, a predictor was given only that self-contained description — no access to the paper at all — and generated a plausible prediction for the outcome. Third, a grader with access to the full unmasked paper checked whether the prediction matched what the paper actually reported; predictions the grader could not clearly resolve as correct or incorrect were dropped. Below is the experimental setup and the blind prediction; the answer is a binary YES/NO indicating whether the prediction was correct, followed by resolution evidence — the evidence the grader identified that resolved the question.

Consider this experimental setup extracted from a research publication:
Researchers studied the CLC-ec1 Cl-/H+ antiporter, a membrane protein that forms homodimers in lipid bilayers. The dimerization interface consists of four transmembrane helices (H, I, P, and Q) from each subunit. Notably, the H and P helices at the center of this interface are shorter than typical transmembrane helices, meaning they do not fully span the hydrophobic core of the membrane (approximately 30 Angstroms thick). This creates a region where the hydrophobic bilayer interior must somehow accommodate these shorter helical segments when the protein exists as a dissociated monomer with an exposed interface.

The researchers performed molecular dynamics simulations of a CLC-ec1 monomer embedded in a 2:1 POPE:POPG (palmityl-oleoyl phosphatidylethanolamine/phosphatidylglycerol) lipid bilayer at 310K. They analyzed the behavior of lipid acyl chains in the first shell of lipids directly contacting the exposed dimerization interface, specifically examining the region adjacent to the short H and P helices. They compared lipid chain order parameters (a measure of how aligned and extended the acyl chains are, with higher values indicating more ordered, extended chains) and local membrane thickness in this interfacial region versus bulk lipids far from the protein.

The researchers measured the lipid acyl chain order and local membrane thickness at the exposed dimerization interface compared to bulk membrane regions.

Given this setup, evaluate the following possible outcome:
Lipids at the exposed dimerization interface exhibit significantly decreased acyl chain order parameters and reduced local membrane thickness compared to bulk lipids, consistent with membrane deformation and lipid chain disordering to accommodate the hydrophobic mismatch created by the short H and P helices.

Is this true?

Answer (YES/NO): YES